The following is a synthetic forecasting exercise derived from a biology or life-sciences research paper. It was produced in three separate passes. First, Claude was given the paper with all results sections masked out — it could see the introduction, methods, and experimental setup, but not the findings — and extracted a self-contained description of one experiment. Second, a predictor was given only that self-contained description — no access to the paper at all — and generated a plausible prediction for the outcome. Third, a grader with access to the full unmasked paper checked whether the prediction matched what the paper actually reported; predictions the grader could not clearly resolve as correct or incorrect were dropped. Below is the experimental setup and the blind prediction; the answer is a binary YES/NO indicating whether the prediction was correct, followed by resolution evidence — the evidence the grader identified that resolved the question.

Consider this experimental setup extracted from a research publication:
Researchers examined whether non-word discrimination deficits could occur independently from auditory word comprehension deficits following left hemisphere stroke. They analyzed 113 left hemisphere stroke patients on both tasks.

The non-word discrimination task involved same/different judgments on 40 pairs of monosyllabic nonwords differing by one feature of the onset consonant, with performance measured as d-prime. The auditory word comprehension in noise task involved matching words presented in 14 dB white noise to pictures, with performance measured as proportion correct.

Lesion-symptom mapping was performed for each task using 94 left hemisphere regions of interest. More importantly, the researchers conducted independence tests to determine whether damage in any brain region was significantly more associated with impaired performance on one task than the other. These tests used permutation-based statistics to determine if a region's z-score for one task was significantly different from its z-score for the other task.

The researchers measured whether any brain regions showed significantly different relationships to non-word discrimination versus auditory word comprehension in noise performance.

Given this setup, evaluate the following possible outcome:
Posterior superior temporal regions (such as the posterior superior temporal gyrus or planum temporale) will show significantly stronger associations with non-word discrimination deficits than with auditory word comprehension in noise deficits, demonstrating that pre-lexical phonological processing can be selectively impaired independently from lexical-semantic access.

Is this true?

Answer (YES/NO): YES